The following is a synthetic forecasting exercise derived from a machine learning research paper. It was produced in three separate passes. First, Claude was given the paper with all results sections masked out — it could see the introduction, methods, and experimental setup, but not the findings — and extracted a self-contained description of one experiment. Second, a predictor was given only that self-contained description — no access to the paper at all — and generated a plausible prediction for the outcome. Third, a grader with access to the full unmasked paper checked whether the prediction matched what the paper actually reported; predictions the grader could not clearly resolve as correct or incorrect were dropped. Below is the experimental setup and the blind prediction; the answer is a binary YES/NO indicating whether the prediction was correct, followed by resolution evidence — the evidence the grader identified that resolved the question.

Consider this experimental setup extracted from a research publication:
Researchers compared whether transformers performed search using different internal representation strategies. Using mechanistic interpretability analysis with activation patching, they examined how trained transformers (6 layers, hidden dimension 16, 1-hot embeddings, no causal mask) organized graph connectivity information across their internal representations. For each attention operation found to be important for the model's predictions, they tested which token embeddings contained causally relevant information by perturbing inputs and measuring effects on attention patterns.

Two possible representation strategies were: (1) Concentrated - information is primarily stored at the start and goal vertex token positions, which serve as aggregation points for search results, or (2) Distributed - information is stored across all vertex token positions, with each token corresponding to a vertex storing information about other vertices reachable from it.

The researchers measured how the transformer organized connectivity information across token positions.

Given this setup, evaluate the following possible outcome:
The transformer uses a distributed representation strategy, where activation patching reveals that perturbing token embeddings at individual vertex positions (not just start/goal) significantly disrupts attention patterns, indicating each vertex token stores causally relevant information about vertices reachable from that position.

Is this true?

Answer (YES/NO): YES